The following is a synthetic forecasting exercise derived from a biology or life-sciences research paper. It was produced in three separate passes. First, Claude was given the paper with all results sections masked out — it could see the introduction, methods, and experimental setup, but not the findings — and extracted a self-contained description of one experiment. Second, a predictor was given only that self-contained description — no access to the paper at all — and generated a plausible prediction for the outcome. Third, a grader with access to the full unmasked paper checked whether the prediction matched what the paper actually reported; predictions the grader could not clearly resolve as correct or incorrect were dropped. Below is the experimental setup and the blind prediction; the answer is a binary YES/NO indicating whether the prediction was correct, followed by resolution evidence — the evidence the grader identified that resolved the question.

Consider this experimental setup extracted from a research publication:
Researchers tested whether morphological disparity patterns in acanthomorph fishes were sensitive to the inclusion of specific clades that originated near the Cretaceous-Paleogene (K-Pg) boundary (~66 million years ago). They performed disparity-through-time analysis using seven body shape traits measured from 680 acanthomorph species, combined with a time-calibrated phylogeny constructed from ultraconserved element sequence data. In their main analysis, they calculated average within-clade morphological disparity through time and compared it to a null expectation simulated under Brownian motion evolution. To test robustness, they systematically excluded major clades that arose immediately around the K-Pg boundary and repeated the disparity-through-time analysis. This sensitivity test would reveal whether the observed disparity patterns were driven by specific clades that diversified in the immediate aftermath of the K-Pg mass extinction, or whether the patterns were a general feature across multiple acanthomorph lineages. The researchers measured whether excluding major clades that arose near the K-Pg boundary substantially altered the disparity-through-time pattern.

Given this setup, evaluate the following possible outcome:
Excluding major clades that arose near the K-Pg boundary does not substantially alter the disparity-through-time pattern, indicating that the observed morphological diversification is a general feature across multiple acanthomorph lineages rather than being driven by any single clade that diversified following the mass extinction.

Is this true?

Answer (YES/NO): YES